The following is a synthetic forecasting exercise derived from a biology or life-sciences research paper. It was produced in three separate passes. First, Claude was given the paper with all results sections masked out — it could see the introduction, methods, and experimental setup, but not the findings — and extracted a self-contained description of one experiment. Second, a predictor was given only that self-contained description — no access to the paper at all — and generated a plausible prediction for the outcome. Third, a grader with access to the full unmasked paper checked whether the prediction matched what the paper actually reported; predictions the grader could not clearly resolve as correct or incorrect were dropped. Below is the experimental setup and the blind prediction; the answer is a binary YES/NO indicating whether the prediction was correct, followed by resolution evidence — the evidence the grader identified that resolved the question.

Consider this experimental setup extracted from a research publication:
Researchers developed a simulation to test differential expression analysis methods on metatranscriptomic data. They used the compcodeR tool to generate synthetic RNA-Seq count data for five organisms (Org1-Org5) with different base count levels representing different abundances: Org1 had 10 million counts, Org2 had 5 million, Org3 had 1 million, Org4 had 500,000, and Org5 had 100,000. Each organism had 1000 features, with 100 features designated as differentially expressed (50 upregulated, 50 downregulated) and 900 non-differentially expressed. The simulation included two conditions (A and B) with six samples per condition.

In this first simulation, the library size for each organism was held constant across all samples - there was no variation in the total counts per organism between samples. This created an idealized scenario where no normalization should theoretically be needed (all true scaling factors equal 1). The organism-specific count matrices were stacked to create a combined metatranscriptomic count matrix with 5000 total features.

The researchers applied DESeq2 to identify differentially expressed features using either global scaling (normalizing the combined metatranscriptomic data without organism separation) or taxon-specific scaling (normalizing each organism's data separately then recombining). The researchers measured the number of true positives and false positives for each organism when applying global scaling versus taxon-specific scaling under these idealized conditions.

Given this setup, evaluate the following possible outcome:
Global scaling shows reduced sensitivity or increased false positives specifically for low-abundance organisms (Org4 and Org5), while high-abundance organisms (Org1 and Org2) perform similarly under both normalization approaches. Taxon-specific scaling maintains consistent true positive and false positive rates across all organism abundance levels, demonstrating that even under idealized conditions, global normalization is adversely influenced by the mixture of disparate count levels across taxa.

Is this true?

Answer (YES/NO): NO